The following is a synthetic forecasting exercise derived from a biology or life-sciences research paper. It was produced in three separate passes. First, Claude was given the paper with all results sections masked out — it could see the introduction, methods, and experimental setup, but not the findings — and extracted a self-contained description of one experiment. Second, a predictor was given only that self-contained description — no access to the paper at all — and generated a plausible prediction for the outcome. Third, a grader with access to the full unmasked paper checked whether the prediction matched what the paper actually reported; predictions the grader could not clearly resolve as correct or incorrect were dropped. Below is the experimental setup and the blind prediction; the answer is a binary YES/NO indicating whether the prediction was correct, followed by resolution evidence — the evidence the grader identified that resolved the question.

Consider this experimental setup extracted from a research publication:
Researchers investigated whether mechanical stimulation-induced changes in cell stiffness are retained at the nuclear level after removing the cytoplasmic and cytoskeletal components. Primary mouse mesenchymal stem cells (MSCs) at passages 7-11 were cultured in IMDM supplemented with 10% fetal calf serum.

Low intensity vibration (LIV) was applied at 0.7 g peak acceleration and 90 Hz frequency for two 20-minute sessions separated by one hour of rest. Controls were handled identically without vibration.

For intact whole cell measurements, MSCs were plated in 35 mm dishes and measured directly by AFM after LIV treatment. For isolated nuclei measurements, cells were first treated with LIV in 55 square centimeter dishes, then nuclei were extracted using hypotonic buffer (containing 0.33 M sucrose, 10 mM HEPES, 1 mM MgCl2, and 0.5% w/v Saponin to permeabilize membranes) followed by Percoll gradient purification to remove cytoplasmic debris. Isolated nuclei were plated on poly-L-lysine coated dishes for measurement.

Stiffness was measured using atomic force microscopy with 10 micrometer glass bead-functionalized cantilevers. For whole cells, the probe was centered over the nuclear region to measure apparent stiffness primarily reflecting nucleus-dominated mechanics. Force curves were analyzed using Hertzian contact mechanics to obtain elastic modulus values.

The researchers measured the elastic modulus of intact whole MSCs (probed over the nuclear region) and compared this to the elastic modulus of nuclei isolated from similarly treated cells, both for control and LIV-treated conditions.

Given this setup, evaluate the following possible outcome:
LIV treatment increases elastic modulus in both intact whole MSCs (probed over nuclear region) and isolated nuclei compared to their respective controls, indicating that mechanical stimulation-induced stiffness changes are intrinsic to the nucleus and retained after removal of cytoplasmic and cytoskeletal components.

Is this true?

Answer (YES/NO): NO